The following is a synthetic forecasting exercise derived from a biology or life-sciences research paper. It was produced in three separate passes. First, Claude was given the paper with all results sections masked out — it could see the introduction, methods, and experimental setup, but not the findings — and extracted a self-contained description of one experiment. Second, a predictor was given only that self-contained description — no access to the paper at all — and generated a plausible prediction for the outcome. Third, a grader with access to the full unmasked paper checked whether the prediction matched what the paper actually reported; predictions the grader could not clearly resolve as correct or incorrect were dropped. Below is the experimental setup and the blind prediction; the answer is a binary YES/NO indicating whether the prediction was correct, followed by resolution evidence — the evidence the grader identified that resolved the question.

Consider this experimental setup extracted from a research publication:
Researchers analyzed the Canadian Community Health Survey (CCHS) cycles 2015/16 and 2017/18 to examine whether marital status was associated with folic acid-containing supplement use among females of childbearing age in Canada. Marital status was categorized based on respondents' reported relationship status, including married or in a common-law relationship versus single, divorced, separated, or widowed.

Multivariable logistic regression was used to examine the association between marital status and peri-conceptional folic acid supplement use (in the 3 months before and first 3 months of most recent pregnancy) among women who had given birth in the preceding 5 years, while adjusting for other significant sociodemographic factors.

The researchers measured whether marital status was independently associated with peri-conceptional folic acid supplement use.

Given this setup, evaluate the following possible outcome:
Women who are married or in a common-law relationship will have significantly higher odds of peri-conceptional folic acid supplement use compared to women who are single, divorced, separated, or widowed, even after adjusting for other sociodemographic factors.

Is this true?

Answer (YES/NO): YES